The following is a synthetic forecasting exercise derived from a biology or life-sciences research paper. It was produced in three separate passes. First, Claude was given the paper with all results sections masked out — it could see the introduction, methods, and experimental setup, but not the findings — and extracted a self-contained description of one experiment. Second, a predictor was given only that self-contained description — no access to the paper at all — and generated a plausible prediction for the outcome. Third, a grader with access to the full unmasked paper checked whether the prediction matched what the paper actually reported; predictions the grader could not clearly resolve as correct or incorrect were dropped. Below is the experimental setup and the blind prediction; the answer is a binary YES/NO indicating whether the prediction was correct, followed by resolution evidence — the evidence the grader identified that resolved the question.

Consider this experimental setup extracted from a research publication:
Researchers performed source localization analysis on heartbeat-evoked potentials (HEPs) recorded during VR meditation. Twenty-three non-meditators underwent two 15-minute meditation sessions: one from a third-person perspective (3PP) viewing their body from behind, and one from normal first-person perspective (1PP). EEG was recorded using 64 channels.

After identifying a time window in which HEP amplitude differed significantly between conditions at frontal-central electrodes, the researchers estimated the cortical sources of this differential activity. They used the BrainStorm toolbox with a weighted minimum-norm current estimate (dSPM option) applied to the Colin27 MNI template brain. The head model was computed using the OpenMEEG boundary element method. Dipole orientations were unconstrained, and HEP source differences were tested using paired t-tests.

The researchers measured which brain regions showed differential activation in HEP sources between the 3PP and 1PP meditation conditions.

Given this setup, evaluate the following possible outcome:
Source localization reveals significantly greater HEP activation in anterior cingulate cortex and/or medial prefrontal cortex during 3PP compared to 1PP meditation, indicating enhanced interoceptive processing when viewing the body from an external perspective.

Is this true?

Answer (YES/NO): NO